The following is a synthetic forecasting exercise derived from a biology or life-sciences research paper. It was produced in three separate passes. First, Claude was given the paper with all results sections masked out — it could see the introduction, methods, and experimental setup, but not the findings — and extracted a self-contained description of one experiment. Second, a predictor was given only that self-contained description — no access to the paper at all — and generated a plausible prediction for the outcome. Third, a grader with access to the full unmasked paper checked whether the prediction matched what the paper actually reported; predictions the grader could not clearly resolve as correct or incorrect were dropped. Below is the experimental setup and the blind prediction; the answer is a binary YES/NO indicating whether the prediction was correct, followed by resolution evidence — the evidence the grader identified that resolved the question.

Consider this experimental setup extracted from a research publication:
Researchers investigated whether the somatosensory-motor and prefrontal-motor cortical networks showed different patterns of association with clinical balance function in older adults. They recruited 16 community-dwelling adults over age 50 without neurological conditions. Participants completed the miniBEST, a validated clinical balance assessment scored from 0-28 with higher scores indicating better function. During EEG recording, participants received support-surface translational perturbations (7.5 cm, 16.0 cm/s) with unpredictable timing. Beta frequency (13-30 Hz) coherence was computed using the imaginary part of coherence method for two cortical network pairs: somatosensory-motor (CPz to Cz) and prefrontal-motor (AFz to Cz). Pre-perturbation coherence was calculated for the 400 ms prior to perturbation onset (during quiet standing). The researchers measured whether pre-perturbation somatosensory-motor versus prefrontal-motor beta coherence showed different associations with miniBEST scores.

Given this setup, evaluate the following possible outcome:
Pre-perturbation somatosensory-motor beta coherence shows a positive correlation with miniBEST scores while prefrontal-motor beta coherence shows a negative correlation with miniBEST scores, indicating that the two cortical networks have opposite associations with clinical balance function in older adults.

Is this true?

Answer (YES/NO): NO